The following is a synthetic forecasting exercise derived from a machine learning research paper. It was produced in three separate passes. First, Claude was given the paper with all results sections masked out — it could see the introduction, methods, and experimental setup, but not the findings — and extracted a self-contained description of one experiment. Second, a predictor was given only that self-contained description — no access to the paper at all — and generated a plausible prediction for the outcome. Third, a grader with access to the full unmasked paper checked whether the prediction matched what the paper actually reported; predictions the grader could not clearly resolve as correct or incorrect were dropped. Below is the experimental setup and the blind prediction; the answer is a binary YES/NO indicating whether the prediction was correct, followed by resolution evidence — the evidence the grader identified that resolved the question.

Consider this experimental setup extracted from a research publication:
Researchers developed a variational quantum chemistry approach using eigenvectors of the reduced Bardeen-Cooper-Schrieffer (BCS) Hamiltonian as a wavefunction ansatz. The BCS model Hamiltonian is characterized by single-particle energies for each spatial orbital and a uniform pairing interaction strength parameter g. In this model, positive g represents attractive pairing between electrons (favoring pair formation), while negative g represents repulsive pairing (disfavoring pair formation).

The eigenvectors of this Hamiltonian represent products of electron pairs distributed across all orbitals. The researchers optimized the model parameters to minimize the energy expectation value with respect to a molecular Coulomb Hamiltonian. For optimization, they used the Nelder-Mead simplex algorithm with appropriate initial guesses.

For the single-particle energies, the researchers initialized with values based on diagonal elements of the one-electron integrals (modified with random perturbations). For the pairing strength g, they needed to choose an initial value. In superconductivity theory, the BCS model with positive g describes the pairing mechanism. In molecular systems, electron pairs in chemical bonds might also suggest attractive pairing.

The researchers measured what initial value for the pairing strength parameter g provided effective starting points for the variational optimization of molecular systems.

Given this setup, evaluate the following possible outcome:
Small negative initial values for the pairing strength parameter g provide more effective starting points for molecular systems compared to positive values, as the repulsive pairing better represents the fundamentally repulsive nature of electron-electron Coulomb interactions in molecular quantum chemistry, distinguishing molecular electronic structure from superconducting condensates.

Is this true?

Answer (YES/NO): YES